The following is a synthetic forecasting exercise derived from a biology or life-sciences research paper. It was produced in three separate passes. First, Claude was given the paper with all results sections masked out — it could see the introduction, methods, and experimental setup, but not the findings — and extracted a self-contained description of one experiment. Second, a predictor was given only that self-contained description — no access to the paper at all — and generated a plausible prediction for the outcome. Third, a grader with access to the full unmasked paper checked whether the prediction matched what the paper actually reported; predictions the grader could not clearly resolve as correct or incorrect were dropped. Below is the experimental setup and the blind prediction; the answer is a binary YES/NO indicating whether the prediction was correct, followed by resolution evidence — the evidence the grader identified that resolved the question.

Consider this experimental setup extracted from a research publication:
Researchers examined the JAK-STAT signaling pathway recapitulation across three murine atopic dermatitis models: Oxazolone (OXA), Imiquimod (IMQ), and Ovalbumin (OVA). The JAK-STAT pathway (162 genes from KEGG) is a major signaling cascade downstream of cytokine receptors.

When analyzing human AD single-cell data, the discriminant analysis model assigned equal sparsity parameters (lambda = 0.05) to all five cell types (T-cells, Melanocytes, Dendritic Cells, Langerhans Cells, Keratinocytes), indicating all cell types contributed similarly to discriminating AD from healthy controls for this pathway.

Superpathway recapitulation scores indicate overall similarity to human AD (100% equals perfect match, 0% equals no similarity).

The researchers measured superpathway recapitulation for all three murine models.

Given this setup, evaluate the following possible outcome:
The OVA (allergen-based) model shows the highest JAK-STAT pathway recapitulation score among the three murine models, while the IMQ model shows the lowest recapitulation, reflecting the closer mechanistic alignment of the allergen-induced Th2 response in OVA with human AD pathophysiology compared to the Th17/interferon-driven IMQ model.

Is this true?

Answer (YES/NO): NO